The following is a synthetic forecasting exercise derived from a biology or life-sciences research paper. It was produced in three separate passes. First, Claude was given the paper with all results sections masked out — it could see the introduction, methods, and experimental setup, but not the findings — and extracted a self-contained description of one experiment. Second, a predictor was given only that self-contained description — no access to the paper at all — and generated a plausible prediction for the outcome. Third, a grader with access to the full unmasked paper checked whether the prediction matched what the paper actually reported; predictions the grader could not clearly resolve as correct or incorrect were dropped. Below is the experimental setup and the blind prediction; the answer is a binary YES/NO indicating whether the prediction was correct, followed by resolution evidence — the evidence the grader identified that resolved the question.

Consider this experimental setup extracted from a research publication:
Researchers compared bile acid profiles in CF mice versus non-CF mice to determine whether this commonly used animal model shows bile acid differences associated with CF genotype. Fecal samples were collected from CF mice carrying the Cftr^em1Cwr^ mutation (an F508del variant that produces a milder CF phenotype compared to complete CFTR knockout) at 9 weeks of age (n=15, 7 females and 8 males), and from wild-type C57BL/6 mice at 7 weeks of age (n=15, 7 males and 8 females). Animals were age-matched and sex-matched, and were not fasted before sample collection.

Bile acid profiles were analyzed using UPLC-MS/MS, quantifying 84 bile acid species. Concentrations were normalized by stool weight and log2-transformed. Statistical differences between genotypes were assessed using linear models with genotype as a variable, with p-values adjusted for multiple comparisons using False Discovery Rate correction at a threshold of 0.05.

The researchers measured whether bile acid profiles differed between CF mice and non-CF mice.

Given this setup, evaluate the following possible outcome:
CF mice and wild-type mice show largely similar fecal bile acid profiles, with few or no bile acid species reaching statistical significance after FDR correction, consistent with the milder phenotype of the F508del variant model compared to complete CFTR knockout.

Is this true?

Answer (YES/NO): YES